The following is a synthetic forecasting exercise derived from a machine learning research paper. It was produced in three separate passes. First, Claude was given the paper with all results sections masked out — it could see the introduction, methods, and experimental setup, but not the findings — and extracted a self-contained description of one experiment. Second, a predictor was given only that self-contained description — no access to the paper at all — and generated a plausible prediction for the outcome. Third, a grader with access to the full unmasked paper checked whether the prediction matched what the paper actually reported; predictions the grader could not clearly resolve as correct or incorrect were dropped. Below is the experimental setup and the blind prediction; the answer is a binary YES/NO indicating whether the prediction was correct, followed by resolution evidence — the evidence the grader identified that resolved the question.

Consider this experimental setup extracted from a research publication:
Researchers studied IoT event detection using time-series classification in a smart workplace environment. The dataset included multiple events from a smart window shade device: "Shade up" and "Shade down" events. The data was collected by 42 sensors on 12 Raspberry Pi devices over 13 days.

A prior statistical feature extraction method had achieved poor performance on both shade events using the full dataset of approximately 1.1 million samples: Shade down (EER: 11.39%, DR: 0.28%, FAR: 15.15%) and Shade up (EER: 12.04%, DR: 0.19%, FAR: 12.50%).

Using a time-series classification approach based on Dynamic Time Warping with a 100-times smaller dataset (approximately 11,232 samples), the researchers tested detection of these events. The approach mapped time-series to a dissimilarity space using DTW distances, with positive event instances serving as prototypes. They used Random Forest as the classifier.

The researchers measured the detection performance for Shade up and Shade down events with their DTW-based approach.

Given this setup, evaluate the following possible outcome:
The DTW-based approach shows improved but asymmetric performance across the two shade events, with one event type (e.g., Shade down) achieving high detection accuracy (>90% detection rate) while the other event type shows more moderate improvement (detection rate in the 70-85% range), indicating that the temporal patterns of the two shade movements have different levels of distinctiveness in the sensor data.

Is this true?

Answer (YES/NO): NO